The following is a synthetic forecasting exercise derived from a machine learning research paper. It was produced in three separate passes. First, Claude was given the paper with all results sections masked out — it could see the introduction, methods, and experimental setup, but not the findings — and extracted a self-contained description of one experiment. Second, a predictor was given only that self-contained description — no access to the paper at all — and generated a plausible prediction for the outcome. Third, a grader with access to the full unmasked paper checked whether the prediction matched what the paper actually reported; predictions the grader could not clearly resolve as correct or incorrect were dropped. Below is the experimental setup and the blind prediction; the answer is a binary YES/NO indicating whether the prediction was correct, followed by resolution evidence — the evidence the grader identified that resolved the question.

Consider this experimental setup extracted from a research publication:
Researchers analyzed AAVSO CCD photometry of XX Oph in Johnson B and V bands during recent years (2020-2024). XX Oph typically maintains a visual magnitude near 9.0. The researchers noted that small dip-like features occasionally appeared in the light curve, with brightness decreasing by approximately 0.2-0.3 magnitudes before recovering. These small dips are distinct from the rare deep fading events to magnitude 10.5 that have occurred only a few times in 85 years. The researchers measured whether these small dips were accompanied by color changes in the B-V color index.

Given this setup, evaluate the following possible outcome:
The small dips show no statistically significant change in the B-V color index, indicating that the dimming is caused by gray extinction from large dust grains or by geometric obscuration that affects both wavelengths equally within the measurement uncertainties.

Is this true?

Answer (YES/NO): YES